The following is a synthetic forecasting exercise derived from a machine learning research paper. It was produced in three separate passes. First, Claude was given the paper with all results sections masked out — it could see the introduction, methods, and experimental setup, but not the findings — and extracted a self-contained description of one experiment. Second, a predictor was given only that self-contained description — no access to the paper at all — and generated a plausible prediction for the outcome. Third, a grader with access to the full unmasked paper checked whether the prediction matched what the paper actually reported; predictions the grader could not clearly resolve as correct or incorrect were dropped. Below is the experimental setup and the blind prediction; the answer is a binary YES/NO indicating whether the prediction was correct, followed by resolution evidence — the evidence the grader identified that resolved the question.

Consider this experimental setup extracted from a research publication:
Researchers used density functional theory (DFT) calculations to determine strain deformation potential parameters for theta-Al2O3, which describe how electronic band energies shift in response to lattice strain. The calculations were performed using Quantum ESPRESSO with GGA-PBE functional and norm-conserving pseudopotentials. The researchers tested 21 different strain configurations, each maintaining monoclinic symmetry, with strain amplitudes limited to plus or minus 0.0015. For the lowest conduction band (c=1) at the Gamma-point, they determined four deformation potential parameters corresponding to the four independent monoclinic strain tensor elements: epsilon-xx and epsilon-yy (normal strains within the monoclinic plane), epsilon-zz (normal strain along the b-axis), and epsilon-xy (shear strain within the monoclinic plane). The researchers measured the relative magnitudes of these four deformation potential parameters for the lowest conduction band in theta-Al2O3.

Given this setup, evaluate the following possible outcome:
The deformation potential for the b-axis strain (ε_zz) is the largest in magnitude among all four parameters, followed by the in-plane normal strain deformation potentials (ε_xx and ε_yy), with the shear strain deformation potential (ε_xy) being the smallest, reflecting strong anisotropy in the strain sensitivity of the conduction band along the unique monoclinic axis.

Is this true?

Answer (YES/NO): NO